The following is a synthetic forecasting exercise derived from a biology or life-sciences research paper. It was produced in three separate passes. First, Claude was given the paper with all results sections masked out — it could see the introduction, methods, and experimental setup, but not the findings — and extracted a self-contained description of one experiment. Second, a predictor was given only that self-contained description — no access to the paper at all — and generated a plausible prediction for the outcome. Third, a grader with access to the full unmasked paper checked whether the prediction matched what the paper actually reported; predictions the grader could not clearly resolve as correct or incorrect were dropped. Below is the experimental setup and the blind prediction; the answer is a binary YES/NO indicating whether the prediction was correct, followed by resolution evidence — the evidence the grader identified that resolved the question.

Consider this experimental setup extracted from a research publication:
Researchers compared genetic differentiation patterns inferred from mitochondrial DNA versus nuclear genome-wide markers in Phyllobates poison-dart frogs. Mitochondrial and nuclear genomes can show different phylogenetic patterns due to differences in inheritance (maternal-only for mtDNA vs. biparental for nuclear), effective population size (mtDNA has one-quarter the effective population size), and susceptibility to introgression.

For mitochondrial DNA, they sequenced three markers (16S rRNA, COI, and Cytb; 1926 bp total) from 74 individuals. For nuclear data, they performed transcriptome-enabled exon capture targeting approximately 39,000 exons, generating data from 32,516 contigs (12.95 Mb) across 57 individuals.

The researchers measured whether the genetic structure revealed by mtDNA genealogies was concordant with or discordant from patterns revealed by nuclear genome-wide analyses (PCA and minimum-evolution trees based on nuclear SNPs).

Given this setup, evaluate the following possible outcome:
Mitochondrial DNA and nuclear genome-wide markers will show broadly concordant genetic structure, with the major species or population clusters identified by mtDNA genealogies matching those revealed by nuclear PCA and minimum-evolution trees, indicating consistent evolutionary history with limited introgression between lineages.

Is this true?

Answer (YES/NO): NO